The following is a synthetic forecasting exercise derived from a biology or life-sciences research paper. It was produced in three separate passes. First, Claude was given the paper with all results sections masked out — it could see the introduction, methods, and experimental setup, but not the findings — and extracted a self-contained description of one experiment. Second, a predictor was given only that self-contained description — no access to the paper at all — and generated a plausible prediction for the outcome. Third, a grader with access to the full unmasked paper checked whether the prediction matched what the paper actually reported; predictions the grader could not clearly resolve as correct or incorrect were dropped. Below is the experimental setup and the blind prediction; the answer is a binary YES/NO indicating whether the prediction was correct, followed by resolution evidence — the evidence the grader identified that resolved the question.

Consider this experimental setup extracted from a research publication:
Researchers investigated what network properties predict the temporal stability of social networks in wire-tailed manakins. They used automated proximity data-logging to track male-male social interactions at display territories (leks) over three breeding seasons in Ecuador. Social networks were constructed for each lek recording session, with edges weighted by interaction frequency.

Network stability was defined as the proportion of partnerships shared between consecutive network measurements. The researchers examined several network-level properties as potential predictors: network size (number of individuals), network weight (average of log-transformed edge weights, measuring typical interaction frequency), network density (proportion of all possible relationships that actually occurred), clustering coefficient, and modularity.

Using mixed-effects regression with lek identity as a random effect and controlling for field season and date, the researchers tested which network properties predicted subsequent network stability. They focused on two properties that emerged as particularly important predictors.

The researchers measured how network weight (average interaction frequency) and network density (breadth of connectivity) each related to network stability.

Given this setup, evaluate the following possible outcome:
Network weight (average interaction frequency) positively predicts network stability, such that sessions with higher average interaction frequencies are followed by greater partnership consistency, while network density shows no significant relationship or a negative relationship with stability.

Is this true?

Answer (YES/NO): YES